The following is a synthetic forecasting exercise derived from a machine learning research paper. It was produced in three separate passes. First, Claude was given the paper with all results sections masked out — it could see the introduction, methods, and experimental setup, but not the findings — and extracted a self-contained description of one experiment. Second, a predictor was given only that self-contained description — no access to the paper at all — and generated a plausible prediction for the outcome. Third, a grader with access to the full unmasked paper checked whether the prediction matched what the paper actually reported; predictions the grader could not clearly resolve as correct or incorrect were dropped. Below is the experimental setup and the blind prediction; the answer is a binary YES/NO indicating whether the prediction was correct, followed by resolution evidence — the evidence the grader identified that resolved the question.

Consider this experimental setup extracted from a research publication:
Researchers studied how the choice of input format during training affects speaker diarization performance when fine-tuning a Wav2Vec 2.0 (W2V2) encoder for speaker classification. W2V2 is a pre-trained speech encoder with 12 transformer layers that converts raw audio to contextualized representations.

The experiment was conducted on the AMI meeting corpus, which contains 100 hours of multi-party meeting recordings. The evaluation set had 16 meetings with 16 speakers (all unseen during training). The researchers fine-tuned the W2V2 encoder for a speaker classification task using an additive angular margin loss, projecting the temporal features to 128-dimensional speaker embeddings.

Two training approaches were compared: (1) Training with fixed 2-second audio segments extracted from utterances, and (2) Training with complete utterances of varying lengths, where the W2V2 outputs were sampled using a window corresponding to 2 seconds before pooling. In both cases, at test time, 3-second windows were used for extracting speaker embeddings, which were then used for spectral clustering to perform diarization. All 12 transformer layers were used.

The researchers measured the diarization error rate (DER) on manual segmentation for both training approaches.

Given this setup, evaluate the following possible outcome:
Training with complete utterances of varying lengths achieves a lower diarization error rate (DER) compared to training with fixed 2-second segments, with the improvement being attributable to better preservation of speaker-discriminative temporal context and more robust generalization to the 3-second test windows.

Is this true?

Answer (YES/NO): NO